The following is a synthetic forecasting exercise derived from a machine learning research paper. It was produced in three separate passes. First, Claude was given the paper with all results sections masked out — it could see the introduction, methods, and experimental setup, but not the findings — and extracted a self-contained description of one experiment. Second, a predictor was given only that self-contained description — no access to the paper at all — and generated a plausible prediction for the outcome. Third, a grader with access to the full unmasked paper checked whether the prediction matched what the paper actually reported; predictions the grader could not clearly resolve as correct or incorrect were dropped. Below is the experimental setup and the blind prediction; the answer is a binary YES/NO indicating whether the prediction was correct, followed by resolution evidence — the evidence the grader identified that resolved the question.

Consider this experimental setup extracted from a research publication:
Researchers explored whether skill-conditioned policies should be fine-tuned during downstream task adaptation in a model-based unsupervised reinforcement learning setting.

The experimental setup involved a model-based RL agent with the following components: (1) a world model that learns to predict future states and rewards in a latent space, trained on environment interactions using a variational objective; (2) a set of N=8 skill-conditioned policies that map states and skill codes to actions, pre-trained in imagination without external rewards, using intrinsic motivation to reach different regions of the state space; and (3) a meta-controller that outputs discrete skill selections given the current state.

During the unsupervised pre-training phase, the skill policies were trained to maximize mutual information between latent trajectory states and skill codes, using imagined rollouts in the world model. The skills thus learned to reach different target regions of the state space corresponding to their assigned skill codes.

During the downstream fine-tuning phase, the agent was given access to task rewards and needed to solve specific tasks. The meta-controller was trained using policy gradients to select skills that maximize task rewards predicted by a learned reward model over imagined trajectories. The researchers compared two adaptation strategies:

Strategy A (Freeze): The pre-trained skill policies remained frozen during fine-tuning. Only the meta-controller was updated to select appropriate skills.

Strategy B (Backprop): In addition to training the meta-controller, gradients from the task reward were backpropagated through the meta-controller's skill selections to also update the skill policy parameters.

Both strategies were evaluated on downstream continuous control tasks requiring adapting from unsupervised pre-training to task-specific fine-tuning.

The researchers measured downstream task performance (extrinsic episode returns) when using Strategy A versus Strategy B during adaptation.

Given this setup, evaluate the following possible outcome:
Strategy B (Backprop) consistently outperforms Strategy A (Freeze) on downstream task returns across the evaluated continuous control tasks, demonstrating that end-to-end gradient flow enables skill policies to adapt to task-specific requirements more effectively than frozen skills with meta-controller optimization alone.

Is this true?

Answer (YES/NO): YES